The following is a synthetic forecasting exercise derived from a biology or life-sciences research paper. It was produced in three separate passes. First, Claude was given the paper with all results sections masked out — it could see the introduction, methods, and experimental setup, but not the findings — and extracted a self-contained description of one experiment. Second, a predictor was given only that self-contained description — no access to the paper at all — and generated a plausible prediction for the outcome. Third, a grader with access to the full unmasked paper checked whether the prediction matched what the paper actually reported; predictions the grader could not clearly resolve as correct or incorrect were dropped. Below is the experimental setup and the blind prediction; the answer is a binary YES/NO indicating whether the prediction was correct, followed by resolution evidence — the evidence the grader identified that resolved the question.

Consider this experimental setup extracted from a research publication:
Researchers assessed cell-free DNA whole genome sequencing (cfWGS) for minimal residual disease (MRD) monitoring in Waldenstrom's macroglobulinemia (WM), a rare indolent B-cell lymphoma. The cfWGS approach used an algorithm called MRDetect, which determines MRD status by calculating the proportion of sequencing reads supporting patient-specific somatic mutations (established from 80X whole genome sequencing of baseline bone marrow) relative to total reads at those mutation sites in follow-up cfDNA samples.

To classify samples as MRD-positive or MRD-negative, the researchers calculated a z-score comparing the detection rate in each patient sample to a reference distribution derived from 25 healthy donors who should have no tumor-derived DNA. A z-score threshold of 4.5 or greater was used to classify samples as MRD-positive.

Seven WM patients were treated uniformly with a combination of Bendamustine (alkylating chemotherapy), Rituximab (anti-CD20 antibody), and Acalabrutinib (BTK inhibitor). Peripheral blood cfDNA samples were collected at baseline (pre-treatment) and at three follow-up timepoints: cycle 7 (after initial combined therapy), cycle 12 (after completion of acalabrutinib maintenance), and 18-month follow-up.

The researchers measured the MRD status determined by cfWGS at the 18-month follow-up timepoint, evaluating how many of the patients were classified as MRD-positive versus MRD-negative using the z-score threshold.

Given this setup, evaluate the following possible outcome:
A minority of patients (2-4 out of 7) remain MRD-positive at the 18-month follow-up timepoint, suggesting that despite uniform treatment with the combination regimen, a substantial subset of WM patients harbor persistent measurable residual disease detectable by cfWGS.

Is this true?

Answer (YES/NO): YES